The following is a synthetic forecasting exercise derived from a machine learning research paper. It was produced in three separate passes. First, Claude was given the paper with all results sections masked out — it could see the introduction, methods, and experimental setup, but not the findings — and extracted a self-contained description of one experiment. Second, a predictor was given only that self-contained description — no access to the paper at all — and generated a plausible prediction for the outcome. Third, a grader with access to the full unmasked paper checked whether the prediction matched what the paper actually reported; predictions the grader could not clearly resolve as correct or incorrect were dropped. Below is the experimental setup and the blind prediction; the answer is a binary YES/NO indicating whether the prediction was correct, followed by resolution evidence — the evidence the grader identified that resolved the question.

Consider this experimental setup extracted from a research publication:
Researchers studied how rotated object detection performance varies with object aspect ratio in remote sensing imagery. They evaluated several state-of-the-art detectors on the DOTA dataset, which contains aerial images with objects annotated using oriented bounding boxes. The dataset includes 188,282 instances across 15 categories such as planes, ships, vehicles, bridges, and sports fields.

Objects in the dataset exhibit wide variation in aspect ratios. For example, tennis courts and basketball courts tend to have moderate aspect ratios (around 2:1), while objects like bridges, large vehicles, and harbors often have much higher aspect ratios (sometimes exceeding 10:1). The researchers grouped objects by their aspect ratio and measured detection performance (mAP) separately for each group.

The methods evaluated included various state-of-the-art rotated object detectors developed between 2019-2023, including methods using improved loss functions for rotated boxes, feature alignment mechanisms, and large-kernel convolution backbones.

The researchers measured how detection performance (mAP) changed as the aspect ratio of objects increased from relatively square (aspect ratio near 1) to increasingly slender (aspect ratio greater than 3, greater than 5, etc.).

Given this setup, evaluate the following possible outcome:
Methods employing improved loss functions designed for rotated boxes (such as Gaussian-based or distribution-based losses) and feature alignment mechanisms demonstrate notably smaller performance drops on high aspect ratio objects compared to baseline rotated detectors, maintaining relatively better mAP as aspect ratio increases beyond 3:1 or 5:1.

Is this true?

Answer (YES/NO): NO